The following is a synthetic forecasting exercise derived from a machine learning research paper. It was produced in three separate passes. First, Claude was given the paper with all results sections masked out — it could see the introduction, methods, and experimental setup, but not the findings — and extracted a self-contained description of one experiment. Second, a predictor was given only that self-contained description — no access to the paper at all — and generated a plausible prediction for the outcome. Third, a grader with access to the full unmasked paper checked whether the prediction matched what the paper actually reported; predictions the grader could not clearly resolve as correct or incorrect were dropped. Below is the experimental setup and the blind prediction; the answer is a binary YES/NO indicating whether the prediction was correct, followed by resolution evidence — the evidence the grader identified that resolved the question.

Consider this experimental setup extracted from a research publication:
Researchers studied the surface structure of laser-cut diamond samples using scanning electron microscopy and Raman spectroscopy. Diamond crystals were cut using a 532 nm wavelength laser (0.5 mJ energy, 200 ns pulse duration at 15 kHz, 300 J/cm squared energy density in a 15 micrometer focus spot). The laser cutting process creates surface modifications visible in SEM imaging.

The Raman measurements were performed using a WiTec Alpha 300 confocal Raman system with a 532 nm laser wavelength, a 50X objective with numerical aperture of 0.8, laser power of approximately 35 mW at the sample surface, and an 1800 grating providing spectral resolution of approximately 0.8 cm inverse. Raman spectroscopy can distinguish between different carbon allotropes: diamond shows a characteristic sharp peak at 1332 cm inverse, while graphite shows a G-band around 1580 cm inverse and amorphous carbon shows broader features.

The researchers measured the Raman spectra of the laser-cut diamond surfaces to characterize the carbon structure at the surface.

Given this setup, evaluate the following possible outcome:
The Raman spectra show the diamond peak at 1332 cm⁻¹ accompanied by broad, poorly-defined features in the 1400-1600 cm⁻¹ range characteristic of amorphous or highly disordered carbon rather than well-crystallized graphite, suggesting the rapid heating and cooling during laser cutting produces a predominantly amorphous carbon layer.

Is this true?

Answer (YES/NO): NO